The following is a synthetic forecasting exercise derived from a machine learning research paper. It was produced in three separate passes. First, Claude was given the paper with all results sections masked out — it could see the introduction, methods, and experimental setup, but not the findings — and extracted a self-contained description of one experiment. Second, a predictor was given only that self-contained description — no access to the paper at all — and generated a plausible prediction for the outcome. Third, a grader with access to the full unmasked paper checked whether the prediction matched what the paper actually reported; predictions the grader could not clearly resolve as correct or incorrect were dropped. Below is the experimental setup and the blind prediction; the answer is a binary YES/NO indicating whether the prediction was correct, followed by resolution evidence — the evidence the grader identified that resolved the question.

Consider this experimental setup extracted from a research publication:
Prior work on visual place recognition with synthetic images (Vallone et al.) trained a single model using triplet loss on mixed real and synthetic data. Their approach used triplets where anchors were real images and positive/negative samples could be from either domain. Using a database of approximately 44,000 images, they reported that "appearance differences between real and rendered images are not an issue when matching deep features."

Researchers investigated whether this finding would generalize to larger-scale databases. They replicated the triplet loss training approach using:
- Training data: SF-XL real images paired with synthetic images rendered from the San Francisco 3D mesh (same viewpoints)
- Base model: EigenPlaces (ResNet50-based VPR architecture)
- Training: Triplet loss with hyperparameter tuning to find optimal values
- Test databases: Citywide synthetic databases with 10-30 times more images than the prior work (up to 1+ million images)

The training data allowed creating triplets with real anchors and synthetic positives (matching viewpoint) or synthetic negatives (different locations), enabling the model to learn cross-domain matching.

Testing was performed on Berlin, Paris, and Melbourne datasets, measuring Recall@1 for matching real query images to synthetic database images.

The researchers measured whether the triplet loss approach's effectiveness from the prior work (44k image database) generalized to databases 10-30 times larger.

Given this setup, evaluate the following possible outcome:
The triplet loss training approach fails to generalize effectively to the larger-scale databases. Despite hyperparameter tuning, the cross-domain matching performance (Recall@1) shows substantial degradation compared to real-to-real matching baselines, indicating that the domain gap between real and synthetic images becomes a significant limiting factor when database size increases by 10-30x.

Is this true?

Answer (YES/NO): YES